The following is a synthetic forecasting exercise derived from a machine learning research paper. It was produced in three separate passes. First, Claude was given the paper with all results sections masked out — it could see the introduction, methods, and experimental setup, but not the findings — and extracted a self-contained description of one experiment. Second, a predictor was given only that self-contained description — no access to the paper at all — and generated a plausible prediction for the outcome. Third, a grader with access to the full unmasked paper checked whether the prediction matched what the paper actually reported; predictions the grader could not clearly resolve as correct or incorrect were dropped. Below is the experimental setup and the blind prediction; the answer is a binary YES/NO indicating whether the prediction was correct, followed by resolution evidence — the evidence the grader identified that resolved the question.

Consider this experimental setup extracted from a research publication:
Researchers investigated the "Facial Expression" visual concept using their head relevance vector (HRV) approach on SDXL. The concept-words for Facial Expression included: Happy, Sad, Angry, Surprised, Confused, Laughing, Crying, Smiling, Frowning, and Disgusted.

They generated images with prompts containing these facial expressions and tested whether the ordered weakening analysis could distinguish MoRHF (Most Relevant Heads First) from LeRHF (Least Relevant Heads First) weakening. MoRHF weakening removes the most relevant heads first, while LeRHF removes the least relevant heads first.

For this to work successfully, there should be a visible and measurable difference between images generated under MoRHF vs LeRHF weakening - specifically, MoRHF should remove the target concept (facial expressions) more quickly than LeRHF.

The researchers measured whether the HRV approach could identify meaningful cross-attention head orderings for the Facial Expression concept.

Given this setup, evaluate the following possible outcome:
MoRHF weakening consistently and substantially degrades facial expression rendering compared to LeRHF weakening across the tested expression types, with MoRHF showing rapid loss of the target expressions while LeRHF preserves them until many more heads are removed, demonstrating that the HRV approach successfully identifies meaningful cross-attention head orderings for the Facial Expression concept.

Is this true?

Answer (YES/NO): NO